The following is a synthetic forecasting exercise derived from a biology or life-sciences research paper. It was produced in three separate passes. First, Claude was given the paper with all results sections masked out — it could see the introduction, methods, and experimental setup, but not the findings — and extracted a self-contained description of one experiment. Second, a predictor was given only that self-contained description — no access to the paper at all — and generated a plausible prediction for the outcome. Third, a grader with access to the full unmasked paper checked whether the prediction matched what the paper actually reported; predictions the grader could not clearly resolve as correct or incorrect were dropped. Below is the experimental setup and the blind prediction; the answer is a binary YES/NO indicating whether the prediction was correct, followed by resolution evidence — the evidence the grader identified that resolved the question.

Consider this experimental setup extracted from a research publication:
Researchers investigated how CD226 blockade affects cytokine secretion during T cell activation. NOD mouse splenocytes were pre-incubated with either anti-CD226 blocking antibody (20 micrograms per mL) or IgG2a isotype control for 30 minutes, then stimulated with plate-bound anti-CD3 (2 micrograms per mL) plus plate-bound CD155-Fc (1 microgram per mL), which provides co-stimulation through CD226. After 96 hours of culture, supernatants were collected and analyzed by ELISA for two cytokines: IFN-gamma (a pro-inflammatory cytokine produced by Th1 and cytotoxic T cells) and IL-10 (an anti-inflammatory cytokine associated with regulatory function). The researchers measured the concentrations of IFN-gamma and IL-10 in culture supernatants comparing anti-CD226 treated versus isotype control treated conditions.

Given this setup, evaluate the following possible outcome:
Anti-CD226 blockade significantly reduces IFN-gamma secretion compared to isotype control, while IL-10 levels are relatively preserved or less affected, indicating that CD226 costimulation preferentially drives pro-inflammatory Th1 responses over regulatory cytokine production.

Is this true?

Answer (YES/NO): NO